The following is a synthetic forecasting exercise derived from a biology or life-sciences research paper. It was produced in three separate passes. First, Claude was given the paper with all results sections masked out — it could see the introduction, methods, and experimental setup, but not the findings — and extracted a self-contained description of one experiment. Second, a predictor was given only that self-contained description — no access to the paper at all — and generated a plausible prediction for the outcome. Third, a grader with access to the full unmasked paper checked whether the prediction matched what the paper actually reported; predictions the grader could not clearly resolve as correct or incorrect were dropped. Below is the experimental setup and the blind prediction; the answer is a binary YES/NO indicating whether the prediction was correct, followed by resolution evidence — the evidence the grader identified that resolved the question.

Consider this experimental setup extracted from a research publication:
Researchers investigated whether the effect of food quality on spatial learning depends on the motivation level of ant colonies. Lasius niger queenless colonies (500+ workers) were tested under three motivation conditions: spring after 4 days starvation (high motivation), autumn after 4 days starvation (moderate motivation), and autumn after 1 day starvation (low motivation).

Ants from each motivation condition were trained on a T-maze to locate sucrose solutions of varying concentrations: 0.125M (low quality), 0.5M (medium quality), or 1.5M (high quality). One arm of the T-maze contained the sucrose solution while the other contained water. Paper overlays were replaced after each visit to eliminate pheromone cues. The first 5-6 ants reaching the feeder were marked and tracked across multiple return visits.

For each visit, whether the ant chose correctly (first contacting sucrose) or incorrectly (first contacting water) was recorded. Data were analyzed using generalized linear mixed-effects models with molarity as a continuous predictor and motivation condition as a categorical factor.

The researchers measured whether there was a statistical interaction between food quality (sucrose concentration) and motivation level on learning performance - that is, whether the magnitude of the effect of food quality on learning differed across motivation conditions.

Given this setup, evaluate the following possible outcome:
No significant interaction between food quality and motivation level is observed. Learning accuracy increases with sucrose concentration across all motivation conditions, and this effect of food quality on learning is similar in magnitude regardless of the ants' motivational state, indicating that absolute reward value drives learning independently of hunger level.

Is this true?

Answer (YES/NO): NO